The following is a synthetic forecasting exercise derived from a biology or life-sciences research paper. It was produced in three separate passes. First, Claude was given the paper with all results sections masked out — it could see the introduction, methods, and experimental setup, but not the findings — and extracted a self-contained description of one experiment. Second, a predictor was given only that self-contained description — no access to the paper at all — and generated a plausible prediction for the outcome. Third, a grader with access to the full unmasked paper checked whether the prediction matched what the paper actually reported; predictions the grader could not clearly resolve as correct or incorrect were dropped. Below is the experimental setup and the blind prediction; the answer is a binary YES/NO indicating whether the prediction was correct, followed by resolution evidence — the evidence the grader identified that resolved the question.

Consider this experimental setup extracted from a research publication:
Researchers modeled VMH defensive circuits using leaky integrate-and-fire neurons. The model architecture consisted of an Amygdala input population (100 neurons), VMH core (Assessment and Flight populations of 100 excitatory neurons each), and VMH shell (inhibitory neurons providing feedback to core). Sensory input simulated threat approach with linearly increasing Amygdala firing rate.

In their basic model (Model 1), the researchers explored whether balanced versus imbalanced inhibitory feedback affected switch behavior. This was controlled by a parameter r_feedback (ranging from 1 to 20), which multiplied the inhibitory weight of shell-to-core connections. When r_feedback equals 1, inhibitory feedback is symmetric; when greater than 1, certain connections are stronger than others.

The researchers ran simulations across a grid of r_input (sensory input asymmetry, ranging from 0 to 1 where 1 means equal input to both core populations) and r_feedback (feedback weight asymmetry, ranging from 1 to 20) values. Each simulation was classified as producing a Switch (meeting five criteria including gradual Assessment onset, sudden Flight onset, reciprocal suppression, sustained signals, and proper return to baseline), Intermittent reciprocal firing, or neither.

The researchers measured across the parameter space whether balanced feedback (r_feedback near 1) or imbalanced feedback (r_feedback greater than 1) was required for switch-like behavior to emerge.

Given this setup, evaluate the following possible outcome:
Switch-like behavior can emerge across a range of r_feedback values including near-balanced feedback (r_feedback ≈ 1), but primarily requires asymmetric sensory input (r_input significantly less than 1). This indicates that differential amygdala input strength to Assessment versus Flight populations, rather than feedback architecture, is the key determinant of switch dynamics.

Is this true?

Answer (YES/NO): NO